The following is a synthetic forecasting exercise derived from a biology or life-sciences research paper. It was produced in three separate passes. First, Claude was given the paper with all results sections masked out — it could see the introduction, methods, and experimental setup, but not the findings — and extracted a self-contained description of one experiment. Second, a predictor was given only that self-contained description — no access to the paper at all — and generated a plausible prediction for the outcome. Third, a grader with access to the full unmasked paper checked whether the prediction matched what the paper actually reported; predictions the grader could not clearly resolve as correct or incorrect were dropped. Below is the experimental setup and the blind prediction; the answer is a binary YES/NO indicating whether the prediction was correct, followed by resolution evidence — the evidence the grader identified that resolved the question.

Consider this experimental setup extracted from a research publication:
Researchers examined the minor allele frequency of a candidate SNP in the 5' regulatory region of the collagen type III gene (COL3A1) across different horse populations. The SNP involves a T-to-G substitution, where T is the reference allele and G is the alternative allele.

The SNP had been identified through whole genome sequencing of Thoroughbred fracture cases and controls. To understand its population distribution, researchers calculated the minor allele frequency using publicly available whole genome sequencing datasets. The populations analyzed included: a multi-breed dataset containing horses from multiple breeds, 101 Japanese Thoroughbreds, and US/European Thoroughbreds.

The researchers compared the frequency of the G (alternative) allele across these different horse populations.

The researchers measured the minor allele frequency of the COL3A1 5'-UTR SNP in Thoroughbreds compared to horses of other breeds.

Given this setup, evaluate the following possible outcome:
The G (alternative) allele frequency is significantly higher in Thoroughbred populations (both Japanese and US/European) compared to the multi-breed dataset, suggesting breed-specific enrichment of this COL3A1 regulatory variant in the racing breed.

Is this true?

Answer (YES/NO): YES